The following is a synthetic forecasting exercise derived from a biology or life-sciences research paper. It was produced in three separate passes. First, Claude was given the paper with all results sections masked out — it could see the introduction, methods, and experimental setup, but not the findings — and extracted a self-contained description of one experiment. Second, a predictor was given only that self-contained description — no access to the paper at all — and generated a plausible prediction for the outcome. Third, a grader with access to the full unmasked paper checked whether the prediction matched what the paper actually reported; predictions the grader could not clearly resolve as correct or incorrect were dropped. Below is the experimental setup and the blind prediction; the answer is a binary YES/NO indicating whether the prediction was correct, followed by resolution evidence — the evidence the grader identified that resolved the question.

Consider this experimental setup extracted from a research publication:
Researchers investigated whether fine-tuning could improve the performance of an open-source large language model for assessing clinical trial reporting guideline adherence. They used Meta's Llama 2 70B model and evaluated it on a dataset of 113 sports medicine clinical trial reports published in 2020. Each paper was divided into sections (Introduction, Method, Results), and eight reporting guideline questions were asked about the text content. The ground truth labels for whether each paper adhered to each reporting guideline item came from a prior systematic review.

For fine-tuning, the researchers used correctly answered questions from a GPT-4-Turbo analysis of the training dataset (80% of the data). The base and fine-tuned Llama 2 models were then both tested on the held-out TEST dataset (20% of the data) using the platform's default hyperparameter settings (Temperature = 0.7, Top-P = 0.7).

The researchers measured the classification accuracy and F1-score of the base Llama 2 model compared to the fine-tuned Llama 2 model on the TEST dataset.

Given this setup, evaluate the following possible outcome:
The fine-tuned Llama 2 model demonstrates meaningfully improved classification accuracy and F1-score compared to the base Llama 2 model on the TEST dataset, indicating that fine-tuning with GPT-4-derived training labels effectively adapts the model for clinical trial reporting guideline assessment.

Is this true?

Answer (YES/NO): YES